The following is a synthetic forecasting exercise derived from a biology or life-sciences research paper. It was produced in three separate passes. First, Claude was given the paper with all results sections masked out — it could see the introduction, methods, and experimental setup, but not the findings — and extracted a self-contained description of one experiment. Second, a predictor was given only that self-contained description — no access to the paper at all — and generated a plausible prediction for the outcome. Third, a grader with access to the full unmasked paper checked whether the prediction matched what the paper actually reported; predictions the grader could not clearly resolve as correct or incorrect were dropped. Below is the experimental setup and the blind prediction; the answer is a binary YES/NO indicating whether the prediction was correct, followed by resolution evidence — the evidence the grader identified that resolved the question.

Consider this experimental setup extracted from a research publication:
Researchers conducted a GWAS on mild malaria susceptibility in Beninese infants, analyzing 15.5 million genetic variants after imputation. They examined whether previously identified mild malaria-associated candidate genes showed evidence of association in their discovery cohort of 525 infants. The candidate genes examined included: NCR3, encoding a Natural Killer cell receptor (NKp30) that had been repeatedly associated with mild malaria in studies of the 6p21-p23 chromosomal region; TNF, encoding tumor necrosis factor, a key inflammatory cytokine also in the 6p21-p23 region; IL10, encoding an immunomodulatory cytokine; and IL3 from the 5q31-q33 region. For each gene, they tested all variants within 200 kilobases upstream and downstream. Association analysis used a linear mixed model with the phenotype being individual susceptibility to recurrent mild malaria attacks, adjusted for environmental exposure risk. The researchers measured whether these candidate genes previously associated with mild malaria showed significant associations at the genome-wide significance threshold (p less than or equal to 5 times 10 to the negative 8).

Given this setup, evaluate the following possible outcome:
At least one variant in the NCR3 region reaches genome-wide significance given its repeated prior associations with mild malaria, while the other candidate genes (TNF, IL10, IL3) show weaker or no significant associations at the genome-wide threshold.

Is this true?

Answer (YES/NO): NO